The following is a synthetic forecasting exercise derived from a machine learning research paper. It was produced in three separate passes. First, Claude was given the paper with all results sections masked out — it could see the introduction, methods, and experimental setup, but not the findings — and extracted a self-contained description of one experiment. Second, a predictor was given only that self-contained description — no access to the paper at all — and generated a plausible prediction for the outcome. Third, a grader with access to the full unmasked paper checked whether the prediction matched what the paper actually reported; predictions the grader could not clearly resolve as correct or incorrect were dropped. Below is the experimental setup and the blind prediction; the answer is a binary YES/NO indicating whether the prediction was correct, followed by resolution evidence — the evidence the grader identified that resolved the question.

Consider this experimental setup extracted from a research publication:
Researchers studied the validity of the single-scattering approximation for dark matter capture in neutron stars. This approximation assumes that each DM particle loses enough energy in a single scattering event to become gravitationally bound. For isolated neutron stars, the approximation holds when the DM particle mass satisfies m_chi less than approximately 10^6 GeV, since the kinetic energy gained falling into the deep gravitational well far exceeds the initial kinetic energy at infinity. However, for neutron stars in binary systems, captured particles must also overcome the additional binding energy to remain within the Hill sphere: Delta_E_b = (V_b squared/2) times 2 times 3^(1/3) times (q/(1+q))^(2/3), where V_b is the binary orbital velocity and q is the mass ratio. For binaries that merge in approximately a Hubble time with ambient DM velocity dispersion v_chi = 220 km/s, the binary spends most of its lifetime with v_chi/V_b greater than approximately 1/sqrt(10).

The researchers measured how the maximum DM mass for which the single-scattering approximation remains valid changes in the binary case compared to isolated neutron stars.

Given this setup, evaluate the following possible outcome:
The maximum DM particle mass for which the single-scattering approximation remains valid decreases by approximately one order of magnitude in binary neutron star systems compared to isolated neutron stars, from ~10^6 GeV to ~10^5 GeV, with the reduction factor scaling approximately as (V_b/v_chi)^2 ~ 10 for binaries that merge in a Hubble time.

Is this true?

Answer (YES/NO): YES